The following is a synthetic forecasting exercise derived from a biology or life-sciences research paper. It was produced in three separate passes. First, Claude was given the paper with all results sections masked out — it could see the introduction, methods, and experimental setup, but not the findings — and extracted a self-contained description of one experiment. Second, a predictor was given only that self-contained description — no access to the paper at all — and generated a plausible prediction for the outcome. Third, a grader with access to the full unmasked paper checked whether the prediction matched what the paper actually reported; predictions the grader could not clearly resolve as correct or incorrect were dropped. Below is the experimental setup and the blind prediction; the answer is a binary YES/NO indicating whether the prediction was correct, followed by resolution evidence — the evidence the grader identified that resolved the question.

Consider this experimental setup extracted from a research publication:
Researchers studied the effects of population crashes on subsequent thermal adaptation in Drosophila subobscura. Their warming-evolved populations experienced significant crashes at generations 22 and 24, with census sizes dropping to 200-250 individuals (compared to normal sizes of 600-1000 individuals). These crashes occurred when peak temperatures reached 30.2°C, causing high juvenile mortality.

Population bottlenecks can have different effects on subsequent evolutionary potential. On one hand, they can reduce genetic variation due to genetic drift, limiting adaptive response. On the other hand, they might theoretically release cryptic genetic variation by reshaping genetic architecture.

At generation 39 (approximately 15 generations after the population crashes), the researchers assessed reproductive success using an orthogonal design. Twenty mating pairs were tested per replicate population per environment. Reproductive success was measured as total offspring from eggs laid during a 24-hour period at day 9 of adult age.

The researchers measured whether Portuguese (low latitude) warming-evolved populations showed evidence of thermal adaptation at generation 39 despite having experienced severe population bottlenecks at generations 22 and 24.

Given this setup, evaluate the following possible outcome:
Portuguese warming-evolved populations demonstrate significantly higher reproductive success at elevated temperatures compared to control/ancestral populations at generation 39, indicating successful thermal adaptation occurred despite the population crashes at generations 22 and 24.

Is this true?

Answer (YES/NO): YES